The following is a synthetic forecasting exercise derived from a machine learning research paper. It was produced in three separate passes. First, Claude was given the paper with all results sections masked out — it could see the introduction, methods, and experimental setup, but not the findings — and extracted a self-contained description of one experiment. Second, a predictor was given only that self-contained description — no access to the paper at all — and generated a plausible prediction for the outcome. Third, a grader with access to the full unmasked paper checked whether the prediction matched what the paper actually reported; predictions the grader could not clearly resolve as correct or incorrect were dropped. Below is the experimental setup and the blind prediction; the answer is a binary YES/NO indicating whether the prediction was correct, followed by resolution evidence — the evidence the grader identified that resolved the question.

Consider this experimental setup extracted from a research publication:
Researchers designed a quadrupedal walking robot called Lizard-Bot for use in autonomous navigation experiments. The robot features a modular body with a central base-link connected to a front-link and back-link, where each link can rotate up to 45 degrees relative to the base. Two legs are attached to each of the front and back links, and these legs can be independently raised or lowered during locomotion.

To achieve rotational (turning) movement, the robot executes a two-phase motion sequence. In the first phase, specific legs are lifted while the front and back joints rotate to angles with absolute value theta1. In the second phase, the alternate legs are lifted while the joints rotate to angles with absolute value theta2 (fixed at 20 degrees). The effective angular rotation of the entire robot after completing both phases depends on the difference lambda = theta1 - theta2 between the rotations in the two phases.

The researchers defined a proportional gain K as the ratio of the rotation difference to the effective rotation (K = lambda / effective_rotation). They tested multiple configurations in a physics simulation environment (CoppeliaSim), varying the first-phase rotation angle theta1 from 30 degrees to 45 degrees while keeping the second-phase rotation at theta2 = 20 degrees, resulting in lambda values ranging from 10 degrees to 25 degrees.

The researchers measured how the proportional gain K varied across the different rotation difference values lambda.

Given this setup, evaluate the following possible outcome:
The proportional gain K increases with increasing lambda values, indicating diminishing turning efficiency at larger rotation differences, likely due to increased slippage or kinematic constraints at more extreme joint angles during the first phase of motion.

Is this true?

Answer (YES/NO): NO